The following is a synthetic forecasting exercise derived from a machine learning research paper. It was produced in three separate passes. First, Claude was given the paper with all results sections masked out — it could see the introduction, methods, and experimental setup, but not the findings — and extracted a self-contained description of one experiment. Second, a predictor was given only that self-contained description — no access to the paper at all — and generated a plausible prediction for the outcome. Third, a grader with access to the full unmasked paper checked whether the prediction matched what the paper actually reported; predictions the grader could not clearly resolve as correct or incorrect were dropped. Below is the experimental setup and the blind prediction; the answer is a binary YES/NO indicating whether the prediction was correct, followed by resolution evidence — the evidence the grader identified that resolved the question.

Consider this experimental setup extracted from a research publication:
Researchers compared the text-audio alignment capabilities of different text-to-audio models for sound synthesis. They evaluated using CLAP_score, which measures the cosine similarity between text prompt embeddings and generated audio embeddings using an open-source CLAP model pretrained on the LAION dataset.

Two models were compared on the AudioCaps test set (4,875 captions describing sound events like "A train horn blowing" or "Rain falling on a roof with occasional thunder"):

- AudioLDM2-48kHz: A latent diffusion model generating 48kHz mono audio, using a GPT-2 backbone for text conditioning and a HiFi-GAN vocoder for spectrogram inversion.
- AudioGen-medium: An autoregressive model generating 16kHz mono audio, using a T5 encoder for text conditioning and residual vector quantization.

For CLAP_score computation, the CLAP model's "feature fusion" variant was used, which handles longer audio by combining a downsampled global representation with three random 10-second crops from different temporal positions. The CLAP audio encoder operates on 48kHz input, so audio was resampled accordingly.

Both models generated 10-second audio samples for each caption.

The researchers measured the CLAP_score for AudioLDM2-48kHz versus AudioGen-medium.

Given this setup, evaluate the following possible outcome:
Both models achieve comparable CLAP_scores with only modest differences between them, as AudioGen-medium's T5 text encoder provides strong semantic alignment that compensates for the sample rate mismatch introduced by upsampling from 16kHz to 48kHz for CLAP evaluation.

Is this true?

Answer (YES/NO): NO